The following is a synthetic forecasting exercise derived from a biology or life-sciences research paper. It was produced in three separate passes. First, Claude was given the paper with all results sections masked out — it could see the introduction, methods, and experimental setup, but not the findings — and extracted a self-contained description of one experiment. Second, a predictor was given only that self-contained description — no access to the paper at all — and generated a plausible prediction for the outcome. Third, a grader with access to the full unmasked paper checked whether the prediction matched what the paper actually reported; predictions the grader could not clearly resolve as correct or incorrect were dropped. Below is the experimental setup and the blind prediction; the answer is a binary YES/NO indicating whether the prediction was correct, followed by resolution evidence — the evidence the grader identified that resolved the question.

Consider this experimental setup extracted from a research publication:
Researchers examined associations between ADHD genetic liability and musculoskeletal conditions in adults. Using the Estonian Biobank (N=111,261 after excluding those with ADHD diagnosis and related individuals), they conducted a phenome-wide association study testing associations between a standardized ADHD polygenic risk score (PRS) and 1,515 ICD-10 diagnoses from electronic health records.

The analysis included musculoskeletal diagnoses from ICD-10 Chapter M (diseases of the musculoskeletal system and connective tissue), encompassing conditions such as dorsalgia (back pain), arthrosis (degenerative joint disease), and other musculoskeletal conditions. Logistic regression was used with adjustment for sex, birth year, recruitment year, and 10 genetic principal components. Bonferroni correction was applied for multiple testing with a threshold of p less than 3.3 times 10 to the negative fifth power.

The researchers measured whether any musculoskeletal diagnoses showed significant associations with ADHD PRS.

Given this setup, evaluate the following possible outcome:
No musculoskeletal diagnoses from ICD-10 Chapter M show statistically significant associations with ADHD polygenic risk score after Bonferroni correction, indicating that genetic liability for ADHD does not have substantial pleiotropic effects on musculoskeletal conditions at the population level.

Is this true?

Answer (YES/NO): NO